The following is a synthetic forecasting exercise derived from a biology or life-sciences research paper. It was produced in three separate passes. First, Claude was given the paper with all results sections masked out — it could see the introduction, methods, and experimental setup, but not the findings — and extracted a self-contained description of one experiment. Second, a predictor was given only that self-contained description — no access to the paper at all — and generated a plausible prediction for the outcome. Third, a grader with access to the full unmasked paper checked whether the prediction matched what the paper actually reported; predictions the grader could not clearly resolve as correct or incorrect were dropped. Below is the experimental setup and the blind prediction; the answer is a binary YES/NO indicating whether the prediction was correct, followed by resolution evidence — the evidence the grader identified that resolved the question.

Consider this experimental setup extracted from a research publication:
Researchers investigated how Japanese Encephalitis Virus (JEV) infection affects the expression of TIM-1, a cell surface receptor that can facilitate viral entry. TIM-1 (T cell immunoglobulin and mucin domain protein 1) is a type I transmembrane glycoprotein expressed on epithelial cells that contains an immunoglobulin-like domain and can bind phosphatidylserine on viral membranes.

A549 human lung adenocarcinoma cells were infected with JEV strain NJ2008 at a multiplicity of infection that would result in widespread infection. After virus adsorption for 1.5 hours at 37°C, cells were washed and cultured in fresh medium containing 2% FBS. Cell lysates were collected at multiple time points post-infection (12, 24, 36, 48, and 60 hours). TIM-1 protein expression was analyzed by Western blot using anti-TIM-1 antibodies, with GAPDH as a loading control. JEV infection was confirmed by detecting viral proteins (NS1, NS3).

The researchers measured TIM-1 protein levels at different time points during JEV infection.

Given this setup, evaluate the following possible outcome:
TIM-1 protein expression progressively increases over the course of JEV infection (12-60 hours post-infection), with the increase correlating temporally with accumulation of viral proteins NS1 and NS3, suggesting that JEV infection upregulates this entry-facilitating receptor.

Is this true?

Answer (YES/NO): YES